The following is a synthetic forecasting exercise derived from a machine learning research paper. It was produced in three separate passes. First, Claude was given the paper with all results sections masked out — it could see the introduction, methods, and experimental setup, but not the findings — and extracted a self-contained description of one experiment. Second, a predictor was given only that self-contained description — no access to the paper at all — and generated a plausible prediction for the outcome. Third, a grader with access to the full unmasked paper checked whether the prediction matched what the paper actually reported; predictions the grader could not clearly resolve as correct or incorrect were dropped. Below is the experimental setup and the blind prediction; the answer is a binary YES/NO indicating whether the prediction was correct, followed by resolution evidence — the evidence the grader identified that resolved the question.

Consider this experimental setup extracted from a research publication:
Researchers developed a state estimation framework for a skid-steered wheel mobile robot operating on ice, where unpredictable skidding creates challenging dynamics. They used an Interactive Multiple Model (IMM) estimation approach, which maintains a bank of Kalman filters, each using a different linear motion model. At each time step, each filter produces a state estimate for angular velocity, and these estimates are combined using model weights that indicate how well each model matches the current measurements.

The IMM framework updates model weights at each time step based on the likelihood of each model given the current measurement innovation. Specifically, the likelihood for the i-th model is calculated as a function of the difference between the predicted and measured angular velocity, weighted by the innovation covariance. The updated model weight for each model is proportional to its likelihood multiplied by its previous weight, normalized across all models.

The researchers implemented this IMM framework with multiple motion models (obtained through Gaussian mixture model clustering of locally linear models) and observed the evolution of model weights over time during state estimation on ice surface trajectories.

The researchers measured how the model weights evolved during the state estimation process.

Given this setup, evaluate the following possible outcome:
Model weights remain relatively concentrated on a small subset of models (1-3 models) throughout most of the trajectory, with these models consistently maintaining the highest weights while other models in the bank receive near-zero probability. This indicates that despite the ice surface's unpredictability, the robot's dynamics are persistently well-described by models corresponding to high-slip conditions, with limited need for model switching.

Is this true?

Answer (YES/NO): NO